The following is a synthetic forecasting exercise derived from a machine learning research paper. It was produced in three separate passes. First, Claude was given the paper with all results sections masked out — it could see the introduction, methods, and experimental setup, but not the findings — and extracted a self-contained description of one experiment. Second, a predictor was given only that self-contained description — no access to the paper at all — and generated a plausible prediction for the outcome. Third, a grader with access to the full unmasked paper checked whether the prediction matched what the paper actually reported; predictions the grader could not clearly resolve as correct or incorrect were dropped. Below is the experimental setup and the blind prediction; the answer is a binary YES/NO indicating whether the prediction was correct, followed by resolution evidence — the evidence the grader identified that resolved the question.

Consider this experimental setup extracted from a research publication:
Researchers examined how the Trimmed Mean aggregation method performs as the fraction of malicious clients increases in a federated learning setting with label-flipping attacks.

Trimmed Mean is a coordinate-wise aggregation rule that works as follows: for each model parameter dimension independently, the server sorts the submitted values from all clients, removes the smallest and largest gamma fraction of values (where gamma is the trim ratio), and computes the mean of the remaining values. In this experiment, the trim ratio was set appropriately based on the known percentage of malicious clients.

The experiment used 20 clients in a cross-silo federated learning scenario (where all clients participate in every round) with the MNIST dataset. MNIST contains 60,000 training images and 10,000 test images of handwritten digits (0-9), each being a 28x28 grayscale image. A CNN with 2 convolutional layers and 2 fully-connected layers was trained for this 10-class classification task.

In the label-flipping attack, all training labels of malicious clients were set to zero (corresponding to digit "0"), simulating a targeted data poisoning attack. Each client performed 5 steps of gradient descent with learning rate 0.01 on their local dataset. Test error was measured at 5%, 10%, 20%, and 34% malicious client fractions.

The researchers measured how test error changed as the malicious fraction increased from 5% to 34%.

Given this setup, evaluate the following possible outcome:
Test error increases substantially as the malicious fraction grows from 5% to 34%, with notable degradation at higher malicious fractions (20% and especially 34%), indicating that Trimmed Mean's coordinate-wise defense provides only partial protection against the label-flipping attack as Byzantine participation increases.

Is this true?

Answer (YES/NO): YES